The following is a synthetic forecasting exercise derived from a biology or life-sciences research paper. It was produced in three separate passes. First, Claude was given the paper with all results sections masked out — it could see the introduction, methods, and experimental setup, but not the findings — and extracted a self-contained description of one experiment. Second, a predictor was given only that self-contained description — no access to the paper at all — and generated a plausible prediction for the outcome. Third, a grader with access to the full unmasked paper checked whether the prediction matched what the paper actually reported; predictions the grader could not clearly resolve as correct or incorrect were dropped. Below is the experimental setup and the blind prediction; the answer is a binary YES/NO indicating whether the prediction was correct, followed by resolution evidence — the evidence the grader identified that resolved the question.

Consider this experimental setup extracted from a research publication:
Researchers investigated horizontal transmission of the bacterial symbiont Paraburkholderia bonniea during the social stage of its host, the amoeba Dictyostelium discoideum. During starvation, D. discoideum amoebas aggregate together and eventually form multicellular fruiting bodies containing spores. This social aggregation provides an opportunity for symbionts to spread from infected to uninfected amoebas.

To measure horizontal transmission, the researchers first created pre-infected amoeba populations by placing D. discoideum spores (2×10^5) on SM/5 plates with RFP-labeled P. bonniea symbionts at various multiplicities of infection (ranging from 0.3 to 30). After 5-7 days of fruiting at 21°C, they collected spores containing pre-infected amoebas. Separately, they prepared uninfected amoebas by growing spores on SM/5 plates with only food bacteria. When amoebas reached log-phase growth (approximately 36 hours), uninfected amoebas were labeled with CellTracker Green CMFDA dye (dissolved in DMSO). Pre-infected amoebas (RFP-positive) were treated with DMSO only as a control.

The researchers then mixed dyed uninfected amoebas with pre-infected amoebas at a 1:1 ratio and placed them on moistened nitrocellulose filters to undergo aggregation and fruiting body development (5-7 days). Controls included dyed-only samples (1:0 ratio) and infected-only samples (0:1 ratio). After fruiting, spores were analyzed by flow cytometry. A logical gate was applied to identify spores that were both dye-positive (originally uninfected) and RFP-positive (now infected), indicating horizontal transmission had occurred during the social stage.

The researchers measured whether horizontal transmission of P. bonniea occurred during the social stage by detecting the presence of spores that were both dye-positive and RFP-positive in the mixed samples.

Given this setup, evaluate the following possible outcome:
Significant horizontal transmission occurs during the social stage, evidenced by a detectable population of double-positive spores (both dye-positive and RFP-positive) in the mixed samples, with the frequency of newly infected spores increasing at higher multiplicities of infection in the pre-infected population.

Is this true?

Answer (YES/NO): YES